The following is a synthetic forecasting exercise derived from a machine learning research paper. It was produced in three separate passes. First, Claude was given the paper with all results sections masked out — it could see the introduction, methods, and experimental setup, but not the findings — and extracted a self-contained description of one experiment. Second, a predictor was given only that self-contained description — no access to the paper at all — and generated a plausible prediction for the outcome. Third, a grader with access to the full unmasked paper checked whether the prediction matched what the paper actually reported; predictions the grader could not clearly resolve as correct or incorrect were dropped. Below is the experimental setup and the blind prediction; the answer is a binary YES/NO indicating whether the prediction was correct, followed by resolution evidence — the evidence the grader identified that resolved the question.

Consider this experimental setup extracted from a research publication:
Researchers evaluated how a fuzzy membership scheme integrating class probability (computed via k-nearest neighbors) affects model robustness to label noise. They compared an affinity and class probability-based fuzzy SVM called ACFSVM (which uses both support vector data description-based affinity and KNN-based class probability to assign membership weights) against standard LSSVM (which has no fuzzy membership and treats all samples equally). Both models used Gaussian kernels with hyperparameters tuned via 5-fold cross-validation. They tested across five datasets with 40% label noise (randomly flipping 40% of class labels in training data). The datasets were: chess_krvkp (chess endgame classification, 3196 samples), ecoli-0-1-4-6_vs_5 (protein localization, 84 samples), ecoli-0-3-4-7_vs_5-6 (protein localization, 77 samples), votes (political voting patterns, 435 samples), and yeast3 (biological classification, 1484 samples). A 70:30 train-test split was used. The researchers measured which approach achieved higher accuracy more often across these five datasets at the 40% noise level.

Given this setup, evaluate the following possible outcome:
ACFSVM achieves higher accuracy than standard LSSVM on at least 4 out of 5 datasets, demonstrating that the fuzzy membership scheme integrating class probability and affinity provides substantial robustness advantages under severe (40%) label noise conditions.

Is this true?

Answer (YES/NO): YES